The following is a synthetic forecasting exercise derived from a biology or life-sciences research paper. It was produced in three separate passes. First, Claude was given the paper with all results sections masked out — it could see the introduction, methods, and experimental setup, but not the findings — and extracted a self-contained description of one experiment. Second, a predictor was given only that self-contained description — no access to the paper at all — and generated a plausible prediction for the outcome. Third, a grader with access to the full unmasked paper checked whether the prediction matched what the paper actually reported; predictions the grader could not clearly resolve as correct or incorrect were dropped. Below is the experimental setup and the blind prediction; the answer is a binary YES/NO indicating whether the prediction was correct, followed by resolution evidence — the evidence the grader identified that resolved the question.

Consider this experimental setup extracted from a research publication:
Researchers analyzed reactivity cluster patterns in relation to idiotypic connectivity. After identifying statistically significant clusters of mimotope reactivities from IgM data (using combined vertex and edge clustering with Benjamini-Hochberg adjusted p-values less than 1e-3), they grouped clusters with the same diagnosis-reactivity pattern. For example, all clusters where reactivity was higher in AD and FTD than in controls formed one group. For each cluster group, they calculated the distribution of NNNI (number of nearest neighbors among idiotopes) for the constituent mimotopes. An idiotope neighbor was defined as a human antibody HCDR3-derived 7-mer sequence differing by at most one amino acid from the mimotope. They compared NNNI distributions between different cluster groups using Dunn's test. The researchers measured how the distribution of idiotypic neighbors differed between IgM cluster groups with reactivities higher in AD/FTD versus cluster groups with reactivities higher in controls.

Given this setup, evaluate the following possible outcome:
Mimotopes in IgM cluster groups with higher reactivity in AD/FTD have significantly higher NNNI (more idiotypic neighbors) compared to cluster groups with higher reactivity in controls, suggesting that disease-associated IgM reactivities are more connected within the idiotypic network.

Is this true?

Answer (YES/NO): NO